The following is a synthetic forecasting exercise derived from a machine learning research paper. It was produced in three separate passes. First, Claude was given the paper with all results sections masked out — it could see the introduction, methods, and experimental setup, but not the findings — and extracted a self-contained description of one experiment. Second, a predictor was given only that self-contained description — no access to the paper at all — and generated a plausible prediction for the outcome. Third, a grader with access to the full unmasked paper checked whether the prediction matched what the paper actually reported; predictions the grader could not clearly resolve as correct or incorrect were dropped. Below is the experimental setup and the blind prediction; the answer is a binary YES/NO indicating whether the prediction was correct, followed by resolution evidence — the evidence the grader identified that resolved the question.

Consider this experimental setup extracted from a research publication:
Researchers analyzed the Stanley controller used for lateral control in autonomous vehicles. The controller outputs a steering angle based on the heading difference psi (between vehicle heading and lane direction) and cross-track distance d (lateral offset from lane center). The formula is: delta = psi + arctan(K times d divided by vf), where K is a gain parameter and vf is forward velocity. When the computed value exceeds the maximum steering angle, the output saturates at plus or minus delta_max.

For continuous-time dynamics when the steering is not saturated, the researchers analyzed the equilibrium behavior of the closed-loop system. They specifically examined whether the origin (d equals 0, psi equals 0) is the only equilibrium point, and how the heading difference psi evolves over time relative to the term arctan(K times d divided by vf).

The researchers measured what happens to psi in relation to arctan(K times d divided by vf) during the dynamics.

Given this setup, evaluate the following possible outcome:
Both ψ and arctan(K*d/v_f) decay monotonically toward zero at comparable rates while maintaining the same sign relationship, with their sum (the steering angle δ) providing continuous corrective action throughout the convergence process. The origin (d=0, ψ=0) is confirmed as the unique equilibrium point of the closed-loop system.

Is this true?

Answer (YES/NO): NO